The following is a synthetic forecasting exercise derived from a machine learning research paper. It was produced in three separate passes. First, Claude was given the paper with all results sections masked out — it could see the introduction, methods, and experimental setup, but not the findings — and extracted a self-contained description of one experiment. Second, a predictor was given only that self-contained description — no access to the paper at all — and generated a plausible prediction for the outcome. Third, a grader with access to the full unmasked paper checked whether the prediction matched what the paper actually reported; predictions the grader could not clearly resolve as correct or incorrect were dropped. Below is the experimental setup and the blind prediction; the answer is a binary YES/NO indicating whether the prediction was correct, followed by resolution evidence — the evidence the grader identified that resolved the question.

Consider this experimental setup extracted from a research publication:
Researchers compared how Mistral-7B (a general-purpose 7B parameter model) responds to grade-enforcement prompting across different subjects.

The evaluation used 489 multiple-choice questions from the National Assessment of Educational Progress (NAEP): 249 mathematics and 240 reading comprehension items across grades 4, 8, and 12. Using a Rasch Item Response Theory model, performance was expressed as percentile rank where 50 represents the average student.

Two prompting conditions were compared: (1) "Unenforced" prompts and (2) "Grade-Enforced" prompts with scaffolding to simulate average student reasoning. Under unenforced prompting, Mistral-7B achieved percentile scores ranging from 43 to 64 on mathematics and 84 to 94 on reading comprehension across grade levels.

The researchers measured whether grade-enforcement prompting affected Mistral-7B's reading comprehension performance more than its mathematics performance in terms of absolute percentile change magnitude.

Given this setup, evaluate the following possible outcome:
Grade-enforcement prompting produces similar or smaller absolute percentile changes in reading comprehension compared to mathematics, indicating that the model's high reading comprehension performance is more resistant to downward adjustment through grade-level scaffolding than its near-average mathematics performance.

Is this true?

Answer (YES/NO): NO